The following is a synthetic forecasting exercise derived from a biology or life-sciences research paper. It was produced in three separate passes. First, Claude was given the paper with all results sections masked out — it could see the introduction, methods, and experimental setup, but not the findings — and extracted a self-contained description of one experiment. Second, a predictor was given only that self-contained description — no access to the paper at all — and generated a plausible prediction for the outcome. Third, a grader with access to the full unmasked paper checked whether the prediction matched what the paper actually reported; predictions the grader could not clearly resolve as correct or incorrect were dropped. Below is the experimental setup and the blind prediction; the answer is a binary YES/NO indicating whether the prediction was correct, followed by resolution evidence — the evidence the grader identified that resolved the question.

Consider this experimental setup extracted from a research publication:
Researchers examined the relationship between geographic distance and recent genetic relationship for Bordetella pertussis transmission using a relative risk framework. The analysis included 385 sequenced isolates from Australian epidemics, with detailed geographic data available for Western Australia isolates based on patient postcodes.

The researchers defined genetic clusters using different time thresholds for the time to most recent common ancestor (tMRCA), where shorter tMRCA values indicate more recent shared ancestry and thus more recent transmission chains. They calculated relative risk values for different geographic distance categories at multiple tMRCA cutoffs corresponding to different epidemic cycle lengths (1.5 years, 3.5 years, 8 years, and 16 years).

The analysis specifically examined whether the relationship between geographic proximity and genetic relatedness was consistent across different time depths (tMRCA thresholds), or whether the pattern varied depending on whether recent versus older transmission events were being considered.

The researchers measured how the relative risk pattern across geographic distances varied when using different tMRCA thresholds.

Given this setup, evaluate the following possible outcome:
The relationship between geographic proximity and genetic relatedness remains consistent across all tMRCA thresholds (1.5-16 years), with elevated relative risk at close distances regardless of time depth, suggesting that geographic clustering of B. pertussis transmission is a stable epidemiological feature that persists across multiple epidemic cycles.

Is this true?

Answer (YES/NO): NO